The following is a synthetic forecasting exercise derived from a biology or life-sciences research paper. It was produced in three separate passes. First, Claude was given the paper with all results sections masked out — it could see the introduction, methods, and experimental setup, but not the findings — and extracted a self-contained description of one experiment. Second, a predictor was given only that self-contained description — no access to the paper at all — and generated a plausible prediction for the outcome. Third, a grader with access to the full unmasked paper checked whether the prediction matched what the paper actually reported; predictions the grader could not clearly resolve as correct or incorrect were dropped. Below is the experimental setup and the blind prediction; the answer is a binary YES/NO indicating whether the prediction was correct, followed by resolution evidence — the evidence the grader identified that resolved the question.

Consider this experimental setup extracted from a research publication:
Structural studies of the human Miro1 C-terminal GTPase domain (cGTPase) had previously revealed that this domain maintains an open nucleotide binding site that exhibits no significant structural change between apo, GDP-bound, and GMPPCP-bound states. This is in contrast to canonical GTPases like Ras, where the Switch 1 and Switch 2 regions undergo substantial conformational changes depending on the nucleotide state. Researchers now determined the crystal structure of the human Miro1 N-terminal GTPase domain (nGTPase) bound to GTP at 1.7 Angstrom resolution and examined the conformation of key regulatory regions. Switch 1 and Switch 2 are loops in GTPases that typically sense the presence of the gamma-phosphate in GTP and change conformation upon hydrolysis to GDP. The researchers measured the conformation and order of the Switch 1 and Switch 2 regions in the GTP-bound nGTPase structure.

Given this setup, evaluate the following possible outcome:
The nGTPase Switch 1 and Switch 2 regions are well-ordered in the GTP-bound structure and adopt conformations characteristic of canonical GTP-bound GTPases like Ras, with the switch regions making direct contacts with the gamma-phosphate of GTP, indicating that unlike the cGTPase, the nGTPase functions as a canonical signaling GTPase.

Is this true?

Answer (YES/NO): NO